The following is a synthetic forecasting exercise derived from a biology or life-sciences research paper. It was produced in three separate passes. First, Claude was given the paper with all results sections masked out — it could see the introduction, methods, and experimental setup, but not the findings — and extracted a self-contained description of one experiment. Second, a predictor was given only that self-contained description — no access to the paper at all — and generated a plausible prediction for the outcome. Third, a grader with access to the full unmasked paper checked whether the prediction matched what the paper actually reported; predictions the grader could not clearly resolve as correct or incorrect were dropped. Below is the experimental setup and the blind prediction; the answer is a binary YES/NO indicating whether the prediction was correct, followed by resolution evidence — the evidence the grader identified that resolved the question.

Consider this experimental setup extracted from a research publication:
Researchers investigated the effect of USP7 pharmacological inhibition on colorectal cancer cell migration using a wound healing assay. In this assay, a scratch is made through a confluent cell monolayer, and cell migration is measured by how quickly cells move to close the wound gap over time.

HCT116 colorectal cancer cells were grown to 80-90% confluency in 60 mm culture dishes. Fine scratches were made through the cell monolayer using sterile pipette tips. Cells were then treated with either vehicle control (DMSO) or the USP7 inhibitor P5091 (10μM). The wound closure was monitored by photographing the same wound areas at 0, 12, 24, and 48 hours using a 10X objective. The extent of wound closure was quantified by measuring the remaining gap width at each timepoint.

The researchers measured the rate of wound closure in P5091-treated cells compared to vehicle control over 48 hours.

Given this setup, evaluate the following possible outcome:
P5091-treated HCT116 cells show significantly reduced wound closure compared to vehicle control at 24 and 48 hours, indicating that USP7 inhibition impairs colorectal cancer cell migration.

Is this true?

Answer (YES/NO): YES